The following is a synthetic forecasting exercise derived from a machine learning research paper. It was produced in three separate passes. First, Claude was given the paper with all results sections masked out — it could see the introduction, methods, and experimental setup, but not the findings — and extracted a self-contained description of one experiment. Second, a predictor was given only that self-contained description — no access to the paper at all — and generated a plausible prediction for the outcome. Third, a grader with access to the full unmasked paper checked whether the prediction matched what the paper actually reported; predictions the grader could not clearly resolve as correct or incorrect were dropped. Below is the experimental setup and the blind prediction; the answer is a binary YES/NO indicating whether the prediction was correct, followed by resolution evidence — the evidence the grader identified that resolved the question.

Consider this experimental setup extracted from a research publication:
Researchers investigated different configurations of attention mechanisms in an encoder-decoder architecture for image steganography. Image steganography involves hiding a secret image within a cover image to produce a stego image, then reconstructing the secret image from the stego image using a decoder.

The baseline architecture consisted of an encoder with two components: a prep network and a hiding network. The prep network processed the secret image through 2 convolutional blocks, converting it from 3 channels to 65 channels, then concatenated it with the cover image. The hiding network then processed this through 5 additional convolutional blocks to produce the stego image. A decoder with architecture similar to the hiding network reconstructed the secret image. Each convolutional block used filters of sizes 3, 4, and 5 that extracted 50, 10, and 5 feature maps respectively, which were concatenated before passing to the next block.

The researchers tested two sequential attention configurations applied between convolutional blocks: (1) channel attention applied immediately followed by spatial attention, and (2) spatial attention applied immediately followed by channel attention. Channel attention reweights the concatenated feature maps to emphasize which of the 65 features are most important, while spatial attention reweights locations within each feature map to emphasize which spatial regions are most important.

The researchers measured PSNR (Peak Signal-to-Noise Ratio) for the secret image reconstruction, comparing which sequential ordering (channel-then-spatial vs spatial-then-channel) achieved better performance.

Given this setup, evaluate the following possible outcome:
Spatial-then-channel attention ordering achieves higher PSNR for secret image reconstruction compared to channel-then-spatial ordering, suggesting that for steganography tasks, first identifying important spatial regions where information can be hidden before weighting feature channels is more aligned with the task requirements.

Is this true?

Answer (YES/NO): YES